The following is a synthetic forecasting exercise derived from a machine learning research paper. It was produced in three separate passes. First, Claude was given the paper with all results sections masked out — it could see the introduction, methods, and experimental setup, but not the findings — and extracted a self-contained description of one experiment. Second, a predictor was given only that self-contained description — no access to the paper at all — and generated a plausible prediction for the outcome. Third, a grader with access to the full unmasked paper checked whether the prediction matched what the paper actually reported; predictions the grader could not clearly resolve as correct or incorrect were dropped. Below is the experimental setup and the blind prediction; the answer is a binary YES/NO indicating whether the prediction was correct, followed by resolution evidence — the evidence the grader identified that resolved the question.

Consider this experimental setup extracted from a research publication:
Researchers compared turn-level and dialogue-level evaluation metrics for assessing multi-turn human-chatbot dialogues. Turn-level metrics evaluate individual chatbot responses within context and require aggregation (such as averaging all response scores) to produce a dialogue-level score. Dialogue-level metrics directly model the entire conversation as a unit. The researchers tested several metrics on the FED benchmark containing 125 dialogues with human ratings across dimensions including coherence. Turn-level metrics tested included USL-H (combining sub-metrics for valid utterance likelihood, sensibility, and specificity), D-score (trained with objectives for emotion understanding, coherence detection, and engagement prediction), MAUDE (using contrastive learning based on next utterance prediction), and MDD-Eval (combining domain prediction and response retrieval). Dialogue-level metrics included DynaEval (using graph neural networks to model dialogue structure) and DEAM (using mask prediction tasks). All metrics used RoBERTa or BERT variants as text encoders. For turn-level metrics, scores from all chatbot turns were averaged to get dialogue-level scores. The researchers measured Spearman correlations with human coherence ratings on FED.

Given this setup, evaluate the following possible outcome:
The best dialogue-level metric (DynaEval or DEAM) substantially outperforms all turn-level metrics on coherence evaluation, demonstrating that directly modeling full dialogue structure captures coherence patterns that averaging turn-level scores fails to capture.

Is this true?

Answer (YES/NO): YES